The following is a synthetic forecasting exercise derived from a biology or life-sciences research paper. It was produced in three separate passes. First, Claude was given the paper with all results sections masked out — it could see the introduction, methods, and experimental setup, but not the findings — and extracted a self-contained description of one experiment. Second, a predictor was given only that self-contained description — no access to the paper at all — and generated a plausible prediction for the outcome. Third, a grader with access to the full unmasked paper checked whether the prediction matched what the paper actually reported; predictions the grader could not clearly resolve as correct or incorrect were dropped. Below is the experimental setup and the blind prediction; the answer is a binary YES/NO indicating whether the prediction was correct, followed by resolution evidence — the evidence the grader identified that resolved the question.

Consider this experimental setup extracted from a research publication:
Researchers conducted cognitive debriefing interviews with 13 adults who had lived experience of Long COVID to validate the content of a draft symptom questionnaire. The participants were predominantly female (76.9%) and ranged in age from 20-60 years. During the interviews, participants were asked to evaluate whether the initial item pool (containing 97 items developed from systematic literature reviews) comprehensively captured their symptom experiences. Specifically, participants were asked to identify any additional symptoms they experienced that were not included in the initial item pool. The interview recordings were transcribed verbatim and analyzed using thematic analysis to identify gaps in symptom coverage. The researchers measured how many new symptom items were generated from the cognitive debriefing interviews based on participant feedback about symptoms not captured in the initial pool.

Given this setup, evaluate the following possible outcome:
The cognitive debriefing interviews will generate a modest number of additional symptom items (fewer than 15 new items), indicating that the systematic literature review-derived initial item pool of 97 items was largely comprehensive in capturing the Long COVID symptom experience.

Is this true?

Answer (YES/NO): NO